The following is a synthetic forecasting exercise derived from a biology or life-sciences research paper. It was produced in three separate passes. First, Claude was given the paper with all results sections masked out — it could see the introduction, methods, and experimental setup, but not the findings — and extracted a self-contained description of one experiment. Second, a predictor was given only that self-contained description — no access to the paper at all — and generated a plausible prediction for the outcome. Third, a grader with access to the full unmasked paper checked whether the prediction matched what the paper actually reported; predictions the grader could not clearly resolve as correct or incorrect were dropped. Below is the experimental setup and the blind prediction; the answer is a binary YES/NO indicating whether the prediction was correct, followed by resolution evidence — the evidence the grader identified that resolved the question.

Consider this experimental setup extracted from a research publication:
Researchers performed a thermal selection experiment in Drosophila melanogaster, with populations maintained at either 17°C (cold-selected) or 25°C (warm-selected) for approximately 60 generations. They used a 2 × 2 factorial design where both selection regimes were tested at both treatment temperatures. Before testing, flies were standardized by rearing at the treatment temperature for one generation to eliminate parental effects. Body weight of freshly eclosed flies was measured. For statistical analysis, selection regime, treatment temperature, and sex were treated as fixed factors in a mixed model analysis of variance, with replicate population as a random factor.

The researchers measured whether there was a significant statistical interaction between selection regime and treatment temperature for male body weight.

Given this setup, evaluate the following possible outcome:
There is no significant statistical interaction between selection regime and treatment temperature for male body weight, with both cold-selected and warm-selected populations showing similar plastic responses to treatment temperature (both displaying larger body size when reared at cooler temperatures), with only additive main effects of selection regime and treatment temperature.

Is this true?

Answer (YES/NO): NO